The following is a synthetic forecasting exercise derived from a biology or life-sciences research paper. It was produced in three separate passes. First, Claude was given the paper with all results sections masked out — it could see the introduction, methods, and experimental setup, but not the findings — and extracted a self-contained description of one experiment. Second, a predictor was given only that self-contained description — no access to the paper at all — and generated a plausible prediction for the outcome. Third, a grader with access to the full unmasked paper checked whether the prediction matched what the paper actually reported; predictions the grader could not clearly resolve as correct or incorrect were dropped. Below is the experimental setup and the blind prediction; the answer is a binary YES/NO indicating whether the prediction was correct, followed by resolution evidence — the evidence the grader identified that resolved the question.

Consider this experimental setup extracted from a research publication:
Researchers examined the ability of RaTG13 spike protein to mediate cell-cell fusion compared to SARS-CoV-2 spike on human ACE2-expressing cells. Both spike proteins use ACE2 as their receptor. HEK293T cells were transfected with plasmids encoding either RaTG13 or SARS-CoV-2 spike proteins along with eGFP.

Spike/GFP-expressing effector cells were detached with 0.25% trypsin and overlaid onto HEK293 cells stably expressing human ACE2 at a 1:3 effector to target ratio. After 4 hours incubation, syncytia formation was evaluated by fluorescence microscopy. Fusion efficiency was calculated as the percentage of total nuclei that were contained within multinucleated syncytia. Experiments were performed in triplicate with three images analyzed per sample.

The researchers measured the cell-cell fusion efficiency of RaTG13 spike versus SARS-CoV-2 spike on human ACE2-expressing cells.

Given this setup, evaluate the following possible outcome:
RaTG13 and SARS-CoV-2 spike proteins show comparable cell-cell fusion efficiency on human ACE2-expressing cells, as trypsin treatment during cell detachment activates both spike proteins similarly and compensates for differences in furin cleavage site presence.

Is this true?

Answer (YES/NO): NO